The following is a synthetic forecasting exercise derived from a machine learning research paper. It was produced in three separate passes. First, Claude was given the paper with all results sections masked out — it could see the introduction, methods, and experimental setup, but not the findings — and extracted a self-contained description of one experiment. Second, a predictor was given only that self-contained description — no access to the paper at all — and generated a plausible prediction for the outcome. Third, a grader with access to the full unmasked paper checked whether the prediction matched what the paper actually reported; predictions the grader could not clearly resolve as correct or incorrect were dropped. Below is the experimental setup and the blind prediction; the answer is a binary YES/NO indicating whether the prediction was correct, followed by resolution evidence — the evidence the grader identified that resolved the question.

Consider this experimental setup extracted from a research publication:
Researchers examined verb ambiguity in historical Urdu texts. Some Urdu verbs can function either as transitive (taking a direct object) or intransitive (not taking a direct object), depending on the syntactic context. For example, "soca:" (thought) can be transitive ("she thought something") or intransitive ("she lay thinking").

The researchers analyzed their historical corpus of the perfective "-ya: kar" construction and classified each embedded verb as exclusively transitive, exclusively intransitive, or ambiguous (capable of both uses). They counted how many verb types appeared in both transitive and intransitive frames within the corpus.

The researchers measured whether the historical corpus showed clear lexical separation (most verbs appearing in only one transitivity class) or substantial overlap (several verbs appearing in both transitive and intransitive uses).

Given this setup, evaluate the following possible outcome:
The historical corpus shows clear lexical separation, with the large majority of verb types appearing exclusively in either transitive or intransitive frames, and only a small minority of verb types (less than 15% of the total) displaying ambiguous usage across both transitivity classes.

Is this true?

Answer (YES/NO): YES